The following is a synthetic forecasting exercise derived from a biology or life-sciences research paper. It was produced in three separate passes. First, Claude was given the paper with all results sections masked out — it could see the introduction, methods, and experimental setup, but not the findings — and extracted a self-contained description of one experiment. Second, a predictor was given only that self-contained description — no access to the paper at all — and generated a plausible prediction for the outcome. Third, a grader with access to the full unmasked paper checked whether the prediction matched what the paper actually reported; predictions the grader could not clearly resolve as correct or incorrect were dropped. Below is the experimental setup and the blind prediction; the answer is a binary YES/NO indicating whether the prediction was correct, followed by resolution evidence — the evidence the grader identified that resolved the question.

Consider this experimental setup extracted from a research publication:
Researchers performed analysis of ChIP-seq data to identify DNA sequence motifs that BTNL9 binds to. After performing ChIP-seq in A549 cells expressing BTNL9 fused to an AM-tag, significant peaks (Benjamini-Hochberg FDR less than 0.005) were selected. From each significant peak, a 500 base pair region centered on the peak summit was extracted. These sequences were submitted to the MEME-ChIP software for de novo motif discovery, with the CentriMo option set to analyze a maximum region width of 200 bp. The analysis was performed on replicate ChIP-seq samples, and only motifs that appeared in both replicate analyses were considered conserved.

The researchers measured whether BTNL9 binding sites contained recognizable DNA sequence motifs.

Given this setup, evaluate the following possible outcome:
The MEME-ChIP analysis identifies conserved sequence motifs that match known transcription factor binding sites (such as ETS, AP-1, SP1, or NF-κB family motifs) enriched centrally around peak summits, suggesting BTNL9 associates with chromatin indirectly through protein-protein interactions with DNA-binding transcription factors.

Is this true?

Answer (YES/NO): NO